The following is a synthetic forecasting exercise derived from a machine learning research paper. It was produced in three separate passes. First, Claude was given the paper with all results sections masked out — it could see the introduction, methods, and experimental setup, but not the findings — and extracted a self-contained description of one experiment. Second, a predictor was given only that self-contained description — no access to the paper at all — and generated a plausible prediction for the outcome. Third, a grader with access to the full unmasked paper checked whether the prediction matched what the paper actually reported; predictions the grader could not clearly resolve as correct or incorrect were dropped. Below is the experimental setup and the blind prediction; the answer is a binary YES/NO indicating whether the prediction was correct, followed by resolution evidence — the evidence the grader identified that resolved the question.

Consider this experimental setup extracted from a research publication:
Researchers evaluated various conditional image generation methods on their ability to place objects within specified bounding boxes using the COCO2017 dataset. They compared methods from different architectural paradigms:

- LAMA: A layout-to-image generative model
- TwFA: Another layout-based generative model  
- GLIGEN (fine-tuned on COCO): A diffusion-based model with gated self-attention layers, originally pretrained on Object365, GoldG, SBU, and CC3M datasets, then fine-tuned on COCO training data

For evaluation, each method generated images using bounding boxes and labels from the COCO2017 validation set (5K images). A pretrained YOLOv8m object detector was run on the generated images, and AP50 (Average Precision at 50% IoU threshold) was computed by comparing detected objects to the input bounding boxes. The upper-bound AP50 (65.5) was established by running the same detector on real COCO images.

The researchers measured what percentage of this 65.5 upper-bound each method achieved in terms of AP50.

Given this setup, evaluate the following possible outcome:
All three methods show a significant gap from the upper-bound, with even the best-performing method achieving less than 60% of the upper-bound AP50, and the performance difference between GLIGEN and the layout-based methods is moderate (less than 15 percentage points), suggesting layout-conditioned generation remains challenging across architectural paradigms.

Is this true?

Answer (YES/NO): NO